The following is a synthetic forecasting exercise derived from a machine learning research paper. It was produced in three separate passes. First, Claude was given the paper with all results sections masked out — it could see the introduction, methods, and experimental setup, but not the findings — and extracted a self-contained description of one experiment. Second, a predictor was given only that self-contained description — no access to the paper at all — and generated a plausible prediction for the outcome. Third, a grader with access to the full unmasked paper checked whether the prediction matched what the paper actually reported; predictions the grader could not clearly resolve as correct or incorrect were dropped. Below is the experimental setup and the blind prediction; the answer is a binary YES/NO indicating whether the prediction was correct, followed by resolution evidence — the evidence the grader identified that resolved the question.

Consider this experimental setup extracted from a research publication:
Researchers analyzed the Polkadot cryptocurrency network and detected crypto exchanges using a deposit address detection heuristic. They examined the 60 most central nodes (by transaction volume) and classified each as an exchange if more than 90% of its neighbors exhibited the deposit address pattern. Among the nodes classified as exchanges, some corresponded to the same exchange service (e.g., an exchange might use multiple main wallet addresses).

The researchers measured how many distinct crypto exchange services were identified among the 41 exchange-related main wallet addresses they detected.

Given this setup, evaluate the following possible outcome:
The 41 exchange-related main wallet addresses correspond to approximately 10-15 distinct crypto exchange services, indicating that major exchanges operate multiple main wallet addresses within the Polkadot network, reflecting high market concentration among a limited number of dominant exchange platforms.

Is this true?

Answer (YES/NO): NO